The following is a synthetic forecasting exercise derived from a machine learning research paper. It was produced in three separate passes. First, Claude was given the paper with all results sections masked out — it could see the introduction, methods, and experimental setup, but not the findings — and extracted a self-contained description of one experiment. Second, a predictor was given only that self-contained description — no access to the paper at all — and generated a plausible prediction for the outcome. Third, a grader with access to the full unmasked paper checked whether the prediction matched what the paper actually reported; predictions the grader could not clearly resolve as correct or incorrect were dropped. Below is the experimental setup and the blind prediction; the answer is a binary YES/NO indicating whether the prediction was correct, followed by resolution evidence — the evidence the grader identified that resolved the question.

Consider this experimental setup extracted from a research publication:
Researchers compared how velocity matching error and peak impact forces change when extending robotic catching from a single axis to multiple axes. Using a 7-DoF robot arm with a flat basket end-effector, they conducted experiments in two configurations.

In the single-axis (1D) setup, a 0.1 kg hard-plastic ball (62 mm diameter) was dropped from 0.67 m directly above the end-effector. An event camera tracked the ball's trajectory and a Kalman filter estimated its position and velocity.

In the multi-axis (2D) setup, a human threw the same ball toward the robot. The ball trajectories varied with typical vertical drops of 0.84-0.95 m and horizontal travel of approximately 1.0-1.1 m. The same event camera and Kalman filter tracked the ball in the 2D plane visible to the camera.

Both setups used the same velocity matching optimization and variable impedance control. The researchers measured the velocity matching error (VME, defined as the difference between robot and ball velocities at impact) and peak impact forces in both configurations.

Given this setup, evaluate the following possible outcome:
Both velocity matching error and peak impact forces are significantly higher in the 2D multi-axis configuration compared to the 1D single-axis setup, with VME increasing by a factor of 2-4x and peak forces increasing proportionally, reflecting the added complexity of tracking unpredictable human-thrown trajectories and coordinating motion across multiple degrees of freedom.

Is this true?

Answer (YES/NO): NO